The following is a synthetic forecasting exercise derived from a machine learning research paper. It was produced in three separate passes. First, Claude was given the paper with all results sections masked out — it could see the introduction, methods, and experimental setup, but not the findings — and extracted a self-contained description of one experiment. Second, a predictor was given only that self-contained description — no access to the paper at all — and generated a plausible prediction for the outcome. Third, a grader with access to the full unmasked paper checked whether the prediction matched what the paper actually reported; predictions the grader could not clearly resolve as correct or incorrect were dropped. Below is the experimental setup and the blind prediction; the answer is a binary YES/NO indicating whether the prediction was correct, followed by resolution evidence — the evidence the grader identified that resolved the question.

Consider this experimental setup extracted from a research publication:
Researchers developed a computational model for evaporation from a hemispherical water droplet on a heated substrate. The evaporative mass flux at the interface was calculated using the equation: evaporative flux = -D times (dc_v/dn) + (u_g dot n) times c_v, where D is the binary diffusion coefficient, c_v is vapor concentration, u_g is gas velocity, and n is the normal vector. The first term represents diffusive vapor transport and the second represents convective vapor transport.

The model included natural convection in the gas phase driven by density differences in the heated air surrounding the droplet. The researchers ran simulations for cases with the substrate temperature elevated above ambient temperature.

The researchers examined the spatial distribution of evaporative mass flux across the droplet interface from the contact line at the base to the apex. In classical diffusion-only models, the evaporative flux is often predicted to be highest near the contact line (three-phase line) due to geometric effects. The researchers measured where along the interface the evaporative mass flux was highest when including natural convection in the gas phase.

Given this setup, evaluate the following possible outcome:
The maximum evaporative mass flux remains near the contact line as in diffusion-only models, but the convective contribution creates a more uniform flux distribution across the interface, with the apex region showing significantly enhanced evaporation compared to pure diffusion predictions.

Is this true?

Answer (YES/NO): NO